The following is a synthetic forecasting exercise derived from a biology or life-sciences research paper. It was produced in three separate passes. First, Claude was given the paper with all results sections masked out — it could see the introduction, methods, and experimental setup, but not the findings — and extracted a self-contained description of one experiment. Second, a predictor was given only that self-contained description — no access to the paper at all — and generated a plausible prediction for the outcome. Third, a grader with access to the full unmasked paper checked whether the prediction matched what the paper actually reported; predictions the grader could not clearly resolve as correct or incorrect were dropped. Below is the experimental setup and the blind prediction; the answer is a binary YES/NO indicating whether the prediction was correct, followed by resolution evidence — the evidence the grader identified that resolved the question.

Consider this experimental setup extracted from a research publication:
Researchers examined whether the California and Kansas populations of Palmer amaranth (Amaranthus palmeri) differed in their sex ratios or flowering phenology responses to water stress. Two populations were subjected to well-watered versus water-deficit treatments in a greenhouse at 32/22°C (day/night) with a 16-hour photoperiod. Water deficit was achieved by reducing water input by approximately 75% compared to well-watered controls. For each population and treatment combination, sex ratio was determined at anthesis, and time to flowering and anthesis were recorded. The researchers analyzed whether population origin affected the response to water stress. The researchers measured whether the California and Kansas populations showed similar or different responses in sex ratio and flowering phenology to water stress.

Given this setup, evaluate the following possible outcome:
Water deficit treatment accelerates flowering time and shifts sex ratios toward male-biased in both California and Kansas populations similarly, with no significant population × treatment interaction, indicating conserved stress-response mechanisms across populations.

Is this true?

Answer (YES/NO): NO